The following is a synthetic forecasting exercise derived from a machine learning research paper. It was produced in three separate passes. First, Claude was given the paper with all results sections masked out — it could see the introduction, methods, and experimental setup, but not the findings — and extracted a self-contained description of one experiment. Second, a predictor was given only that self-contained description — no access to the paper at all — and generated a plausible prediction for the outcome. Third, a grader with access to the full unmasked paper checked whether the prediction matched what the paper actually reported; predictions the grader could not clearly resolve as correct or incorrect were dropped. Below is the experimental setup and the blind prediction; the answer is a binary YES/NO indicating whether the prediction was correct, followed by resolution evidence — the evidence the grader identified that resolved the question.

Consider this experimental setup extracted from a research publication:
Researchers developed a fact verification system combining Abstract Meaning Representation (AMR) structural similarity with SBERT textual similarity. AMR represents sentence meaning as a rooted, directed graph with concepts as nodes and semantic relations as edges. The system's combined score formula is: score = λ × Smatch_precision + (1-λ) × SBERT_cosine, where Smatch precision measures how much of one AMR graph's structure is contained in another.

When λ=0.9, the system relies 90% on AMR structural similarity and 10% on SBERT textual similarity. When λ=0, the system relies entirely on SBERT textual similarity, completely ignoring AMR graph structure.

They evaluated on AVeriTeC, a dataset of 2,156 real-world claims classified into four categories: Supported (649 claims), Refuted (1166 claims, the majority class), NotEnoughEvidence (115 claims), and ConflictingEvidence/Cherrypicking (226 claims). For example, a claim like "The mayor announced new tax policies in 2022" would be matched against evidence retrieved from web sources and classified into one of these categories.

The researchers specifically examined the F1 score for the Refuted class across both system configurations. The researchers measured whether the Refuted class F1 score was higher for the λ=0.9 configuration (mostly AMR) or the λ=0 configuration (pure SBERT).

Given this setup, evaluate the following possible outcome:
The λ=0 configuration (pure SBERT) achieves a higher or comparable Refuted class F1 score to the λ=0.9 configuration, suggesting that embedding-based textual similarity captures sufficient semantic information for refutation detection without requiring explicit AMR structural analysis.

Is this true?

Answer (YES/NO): NO